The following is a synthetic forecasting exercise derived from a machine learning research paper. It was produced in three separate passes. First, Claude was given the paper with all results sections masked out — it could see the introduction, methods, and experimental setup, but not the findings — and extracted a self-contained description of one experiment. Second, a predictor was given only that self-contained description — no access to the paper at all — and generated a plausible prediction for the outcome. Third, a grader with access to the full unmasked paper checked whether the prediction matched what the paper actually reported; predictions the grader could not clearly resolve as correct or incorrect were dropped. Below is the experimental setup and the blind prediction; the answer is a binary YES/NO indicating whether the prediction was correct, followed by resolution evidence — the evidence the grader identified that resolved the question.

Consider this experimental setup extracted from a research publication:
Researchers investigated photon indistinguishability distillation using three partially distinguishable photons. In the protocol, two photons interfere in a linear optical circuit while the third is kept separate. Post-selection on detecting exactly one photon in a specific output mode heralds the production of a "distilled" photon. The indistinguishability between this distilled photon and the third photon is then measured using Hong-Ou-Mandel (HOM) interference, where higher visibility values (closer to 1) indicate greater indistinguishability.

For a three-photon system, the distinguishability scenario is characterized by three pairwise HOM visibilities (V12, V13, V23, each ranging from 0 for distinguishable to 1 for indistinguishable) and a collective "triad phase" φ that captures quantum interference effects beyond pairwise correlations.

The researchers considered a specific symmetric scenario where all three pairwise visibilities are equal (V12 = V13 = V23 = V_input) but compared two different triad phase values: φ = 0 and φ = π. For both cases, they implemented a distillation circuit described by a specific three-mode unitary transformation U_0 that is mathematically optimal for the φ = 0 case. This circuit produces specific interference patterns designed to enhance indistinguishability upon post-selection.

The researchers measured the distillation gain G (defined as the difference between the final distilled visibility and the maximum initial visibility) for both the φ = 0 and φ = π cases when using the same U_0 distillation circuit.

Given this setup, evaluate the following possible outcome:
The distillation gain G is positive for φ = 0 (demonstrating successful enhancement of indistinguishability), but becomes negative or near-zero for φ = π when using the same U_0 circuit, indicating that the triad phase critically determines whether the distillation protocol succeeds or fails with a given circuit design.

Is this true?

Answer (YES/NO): YES